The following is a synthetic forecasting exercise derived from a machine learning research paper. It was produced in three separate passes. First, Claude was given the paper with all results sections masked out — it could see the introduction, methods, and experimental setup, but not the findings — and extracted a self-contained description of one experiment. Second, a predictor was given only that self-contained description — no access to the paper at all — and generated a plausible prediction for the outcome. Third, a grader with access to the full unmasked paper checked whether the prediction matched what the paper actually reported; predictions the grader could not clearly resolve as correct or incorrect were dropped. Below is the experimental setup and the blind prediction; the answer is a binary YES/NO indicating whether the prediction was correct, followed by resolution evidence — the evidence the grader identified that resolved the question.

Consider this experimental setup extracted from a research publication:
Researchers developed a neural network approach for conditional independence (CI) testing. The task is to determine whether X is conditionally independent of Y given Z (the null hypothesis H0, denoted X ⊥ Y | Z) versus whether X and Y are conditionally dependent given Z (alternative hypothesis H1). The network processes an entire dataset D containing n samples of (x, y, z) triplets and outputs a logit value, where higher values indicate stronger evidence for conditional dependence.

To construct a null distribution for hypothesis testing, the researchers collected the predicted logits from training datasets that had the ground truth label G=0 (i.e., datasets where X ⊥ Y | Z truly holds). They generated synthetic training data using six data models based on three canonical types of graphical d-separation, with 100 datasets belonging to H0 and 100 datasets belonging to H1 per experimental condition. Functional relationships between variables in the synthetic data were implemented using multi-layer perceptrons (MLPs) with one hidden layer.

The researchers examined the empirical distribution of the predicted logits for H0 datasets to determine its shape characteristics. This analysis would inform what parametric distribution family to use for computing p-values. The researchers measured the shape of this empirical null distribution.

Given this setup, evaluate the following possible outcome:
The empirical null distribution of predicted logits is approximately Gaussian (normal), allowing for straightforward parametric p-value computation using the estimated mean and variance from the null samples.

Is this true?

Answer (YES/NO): NO